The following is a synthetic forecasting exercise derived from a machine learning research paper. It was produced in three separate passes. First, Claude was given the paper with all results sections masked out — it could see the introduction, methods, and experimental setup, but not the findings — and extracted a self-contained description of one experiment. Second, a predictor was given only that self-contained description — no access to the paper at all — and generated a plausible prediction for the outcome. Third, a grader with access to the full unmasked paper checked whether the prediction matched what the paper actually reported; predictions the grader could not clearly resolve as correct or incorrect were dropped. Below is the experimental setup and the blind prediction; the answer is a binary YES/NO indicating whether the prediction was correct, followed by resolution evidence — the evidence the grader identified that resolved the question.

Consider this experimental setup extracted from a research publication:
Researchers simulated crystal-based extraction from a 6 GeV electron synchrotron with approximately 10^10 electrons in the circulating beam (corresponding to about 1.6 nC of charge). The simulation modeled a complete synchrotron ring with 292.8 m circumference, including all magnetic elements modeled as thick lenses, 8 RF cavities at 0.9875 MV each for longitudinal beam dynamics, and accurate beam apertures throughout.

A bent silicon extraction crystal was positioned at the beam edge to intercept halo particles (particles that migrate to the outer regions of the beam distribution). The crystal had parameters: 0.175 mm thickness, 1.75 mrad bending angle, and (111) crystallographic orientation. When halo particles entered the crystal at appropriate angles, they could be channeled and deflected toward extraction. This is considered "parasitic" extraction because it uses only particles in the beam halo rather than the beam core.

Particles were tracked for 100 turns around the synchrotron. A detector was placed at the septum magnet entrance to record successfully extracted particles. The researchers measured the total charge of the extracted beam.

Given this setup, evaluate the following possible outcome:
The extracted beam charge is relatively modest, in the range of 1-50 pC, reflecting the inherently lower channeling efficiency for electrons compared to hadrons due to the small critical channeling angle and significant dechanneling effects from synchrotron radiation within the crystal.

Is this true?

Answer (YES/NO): YES